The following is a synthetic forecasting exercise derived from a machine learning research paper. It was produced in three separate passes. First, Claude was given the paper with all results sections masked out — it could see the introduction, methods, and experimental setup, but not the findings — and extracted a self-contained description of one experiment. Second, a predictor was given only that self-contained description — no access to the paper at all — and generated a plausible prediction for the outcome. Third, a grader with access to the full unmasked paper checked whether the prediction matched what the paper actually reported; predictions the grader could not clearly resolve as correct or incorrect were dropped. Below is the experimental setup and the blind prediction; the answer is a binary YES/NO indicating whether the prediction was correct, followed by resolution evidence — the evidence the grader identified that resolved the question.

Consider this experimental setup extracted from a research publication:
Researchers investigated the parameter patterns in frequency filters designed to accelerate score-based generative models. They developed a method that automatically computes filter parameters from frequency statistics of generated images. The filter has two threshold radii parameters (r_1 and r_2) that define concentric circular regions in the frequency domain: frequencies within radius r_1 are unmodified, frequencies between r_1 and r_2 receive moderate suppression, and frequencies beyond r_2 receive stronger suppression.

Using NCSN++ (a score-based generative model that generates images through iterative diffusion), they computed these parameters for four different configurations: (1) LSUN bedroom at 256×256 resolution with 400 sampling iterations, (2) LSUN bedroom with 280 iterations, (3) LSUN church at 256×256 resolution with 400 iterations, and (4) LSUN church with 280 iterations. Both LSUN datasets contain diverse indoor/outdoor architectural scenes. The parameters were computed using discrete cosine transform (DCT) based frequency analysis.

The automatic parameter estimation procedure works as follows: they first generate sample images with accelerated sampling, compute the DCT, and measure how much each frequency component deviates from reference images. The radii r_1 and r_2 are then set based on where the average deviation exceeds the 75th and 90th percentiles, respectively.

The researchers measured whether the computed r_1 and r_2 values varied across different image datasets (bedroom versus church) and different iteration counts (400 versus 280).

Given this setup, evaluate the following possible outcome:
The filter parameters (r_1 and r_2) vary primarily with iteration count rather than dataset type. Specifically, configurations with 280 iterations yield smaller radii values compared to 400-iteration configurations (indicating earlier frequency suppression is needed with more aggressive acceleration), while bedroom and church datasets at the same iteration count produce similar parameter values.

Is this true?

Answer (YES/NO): NO